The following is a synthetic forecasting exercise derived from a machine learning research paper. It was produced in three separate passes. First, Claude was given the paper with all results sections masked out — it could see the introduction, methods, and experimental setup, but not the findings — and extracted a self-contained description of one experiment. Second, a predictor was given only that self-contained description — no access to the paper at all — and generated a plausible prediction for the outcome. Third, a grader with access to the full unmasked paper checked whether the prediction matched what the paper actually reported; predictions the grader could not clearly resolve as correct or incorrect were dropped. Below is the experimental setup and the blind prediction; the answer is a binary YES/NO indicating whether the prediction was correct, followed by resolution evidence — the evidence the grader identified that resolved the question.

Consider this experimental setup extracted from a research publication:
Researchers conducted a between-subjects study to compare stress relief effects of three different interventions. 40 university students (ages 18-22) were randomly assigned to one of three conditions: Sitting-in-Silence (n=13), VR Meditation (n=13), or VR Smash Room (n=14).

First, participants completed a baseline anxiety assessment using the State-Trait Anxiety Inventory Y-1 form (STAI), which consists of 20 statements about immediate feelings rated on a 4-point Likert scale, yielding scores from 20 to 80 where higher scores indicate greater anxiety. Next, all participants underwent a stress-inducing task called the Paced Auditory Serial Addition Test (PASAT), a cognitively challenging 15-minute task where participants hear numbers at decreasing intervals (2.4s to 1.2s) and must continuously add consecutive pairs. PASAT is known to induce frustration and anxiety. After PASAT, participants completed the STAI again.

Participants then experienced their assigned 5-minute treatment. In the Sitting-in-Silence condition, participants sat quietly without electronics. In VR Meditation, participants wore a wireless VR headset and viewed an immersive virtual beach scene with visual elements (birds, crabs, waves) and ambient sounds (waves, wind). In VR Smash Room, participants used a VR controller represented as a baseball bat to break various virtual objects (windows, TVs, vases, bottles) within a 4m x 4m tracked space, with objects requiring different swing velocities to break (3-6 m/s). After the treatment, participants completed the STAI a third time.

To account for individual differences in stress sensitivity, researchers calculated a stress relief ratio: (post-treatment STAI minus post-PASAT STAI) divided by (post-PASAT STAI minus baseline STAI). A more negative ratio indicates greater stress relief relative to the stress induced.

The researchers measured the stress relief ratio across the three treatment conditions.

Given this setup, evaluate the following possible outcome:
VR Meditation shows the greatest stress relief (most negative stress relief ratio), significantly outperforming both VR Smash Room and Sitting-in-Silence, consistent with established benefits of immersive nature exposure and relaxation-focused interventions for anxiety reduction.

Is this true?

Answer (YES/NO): YES